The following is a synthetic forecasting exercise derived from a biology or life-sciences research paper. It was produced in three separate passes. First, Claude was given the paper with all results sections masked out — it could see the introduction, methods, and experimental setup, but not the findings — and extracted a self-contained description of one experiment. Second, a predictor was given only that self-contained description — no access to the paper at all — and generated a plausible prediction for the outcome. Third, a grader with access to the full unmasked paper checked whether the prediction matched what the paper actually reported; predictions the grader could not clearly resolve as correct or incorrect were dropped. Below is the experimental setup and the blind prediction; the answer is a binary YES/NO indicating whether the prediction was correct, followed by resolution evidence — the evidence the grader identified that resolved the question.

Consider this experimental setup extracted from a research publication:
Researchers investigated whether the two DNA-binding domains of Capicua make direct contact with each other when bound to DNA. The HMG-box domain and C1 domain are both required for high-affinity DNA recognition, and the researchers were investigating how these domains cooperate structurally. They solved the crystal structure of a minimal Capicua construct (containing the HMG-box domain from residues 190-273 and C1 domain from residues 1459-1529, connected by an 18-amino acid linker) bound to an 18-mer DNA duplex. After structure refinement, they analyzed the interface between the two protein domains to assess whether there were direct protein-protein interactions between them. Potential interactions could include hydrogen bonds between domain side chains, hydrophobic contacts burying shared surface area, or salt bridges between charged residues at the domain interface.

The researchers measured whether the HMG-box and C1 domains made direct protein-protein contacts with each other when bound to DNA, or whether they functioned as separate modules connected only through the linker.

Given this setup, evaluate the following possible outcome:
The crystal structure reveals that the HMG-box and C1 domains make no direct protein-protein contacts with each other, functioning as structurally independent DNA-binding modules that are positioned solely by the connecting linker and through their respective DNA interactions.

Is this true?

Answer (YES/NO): NO